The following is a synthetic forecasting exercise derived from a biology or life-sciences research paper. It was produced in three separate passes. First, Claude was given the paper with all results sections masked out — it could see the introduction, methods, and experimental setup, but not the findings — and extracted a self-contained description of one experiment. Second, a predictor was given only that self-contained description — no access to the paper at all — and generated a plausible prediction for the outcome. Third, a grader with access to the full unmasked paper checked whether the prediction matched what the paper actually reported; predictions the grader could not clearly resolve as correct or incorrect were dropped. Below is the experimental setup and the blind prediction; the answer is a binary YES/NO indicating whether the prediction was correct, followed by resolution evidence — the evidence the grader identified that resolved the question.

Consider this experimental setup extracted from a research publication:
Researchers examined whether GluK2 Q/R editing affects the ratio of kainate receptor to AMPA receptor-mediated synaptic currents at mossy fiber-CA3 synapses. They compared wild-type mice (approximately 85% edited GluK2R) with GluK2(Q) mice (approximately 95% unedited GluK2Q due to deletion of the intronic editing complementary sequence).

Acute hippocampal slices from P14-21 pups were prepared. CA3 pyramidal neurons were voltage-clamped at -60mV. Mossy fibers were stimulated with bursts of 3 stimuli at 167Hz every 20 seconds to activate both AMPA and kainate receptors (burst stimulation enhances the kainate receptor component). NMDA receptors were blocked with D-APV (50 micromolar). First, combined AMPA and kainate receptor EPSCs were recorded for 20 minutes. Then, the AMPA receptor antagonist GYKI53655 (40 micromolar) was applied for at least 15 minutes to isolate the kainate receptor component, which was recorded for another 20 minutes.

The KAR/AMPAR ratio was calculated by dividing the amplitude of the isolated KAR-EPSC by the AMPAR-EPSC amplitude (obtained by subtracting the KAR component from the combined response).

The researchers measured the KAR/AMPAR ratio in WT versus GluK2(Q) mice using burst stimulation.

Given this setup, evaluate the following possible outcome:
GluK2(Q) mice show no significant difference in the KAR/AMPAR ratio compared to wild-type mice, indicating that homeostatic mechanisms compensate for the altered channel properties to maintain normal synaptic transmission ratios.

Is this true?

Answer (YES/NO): NO